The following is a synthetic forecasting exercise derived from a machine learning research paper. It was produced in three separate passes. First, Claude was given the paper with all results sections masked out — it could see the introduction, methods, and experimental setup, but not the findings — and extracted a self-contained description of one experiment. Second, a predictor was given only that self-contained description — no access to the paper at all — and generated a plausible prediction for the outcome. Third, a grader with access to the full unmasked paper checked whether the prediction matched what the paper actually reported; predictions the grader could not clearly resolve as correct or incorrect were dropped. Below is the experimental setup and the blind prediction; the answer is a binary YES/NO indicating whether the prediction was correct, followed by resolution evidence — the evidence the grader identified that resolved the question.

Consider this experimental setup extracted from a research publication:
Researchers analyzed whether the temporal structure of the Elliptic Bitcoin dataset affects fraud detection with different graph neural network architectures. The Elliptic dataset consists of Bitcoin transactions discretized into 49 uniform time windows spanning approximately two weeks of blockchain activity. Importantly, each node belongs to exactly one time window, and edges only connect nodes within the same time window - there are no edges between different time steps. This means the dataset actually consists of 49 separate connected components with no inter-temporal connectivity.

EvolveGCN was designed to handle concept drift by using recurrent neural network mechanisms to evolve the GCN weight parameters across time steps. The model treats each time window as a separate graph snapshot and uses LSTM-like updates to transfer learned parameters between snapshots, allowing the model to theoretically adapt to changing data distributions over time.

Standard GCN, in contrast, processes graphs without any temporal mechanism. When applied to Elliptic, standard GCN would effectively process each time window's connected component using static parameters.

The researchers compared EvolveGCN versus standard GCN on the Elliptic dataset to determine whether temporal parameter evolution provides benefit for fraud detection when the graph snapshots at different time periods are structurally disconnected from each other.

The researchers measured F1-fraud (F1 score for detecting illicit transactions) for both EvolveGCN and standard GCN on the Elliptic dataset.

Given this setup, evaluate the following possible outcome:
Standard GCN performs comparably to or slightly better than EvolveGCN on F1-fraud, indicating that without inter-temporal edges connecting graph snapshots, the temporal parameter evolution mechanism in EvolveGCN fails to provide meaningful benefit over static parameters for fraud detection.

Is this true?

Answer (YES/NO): NO